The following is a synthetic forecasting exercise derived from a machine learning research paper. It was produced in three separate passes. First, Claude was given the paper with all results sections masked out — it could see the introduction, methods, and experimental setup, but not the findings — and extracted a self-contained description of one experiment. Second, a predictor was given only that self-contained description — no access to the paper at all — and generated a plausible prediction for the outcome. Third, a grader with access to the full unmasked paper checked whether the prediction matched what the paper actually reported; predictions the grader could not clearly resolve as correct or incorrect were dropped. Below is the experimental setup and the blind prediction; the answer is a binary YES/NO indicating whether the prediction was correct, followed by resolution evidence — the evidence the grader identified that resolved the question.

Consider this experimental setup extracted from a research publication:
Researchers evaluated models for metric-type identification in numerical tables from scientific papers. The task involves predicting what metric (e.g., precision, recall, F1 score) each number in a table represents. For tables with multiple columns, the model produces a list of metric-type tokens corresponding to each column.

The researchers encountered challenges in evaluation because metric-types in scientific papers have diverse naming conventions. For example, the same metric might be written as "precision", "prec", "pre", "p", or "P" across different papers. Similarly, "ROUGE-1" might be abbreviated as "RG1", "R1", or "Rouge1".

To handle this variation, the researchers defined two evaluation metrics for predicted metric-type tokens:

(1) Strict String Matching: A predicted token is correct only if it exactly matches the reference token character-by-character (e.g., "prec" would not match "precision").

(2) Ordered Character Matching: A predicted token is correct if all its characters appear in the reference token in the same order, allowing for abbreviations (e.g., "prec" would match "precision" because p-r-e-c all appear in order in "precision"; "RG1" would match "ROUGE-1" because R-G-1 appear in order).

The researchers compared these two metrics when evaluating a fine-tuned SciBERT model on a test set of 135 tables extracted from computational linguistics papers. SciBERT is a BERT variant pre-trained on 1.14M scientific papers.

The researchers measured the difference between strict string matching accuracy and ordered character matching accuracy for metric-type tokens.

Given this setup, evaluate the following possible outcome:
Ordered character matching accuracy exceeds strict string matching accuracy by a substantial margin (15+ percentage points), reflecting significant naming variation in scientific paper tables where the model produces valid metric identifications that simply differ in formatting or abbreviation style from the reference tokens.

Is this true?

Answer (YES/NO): NO